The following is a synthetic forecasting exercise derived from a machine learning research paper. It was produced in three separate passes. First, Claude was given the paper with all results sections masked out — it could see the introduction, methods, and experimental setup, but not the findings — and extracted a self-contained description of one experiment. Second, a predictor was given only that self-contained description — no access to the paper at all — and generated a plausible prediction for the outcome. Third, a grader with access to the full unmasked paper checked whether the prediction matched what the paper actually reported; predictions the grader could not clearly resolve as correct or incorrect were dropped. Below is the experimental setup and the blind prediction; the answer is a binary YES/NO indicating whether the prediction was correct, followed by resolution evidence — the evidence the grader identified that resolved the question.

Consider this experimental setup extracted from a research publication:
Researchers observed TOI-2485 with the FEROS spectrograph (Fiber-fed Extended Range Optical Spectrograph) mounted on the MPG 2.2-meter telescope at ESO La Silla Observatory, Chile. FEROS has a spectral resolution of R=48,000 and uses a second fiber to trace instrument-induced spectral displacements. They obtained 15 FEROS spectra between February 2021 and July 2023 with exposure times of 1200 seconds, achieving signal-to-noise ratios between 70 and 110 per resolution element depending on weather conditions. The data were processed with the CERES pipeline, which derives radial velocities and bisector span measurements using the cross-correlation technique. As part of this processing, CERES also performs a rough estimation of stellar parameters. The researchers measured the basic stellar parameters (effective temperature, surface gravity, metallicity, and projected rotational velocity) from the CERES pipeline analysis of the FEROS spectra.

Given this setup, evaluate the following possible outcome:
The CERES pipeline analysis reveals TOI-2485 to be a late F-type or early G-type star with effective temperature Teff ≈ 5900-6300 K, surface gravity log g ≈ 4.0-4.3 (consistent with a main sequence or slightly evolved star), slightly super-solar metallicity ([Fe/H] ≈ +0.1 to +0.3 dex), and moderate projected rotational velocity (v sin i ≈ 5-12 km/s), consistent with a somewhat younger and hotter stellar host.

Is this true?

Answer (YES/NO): NO